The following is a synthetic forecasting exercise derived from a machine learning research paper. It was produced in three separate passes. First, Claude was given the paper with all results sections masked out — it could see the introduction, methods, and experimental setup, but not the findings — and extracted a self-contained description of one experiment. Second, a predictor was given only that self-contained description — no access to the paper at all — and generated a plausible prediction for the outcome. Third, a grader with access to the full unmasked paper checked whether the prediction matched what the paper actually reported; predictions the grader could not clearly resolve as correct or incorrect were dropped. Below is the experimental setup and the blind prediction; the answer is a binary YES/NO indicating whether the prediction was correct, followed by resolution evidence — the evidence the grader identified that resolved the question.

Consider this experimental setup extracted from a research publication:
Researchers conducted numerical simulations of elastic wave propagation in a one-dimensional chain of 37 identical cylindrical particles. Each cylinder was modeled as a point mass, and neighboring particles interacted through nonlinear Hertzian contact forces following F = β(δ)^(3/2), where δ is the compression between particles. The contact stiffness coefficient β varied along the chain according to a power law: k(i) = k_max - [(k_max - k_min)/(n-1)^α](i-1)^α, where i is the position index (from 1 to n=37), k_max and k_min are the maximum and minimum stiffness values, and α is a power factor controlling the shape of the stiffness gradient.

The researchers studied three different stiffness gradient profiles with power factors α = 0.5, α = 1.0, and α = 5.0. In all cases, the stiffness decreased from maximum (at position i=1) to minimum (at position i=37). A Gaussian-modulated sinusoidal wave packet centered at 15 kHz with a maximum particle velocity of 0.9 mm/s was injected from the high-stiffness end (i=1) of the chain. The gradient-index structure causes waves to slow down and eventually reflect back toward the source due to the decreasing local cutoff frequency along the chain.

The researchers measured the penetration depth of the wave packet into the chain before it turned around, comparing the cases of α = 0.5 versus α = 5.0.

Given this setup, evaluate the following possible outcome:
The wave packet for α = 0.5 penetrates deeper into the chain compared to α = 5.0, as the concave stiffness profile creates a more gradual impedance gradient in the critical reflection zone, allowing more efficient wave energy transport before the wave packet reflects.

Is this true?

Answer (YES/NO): NO